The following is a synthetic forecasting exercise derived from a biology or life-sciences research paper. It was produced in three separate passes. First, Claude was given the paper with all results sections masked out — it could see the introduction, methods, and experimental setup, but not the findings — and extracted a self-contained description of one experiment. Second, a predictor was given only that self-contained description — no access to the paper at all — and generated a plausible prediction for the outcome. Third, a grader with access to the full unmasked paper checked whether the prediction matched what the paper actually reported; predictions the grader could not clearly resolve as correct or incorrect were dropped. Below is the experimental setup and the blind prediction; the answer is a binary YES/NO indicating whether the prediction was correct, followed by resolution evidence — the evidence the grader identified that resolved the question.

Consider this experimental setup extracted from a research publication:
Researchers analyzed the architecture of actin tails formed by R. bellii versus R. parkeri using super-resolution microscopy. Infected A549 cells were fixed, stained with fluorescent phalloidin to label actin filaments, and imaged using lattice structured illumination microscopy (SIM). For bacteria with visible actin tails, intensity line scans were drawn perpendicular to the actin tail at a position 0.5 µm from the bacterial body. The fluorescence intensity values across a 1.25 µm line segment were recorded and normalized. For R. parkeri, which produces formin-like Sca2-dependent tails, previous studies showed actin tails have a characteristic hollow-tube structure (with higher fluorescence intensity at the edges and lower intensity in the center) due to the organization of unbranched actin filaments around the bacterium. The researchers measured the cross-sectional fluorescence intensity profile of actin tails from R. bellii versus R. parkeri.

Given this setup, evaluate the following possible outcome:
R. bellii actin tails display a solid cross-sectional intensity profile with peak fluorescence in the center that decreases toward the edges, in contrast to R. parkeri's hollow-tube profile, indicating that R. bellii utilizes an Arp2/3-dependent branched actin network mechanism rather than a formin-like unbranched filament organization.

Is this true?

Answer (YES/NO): NO